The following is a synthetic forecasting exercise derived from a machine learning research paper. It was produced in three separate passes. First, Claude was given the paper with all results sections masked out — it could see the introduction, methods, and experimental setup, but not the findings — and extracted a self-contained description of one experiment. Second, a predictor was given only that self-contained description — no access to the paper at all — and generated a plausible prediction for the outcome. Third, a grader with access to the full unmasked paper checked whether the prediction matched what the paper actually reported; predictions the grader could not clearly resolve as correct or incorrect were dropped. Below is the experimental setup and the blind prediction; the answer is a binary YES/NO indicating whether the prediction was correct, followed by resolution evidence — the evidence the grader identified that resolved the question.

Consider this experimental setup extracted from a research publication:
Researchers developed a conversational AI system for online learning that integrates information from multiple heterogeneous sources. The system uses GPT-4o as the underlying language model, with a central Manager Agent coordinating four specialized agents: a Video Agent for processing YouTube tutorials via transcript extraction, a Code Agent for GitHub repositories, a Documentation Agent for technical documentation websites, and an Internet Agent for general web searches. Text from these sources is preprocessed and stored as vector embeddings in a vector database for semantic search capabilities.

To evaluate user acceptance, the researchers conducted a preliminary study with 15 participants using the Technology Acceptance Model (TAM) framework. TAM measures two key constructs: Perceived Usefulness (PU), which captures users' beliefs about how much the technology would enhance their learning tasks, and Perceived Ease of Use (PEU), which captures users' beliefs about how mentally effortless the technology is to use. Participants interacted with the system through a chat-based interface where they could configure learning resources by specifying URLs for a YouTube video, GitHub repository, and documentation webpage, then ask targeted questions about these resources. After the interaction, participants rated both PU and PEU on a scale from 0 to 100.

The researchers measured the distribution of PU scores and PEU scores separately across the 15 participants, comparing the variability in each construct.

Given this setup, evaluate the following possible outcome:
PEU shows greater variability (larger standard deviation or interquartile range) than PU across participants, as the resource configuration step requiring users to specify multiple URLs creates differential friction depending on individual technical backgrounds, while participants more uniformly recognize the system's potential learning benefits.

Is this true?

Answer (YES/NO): NO